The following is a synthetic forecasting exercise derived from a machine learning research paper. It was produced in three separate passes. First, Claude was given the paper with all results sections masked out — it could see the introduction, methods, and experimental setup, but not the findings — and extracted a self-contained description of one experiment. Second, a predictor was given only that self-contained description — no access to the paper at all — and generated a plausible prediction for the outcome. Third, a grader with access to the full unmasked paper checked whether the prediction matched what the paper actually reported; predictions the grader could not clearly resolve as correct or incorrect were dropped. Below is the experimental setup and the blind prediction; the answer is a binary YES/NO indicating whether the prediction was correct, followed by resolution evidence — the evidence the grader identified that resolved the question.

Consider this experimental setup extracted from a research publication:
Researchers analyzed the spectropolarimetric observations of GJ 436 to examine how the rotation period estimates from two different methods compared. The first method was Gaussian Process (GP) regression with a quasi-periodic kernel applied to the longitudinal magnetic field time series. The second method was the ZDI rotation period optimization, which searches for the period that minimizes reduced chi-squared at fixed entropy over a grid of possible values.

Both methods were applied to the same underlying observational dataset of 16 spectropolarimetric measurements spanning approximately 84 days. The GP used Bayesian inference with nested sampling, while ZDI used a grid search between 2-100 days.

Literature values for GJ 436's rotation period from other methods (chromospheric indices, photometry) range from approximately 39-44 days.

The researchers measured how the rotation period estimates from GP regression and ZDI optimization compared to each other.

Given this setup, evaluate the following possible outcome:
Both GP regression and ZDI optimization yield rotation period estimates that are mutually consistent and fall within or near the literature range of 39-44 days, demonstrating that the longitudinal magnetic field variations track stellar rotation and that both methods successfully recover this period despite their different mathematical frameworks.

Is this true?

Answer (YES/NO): YES